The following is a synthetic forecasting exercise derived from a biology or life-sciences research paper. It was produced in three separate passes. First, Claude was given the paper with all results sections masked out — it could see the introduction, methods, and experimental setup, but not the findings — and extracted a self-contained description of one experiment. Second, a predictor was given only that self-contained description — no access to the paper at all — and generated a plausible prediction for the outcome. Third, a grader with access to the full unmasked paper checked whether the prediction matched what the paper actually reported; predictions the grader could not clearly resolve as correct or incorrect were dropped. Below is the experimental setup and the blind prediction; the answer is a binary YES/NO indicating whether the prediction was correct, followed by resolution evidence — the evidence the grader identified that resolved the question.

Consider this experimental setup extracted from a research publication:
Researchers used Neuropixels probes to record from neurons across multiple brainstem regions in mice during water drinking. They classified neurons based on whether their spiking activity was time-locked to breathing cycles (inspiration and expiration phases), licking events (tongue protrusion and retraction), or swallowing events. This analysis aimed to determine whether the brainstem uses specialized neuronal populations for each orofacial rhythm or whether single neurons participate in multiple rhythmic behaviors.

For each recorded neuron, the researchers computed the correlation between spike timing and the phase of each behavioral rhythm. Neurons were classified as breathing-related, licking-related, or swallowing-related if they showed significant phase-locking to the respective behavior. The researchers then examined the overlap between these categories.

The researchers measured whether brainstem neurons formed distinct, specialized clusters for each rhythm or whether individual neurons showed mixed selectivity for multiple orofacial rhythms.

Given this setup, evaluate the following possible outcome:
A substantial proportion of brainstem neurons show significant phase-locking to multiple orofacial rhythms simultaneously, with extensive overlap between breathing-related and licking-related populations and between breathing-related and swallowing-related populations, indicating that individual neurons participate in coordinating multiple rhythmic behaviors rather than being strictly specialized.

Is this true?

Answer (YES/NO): NO